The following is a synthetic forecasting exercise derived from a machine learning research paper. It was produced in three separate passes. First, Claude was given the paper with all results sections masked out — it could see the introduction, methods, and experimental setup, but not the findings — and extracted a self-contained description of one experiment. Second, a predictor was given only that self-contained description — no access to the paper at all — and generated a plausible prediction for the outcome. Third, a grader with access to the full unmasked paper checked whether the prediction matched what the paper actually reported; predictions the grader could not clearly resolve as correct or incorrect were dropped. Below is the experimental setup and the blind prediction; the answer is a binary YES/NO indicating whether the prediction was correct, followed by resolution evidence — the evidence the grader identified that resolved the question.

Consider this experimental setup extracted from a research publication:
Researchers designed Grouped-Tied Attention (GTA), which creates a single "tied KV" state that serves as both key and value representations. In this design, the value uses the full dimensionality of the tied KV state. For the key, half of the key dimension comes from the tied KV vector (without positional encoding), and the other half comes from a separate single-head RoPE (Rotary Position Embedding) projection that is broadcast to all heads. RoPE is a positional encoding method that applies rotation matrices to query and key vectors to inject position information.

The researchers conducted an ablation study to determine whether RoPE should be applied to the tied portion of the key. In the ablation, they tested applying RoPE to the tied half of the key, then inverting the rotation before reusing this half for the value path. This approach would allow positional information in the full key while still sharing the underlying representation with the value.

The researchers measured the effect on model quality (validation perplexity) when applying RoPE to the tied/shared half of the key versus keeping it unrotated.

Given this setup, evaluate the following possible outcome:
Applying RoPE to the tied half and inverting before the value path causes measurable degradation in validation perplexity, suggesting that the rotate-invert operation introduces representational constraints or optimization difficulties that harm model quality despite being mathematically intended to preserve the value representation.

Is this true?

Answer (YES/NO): YES